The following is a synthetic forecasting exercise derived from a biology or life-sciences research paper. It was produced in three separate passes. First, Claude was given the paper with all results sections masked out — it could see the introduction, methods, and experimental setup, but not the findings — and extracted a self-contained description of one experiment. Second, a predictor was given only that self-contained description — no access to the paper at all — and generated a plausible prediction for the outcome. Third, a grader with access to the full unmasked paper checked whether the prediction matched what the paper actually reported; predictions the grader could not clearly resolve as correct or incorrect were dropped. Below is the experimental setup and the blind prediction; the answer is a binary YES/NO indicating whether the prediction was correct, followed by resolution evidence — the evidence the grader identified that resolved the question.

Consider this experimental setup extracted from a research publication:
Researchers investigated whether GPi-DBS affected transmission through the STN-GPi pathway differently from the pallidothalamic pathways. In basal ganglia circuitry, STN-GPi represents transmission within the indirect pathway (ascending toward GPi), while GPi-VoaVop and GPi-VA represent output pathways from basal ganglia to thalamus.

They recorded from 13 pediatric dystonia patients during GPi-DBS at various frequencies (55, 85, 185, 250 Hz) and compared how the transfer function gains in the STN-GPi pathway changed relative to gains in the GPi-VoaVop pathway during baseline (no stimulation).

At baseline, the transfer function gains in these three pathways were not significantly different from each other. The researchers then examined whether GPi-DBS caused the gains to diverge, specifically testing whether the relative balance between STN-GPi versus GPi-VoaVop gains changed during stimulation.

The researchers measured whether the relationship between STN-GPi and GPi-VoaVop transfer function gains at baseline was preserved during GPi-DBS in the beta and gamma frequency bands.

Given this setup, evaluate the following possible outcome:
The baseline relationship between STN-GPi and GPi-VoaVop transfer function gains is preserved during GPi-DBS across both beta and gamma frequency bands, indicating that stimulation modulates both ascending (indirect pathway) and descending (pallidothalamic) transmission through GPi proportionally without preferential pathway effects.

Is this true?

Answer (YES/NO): NO